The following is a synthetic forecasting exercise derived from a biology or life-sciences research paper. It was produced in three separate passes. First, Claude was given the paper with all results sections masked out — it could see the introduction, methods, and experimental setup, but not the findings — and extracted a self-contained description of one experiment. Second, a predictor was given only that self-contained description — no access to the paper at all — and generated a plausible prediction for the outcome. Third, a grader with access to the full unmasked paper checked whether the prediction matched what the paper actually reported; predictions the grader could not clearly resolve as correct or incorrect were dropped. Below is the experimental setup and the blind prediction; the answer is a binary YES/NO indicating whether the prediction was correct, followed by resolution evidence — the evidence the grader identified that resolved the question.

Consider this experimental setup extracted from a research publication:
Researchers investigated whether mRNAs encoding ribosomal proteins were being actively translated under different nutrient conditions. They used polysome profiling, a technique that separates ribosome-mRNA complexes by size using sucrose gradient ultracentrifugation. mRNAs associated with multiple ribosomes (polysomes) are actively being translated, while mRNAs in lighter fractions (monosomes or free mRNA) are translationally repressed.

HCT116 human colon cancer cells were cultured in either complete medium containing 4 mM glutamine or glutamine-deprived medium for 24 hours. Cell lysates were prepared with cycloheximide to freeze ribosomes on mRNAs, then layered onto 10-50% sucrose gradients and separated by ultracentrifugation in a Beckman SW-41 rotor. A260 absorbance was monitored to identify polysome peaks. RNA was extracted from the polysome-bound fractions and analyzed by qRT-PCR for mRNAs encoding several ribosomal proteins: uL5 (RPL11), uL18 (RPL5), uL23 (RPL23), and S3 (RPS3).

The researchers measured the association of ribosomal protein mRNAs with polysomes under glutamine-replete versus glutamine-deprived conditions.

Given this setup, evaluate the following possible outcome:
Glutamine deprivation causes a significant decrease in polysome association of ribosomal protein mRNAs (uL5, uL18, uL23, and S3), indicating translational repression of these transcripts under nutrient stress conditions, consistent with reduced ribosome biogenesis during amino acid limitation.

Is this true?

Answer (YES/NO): YES